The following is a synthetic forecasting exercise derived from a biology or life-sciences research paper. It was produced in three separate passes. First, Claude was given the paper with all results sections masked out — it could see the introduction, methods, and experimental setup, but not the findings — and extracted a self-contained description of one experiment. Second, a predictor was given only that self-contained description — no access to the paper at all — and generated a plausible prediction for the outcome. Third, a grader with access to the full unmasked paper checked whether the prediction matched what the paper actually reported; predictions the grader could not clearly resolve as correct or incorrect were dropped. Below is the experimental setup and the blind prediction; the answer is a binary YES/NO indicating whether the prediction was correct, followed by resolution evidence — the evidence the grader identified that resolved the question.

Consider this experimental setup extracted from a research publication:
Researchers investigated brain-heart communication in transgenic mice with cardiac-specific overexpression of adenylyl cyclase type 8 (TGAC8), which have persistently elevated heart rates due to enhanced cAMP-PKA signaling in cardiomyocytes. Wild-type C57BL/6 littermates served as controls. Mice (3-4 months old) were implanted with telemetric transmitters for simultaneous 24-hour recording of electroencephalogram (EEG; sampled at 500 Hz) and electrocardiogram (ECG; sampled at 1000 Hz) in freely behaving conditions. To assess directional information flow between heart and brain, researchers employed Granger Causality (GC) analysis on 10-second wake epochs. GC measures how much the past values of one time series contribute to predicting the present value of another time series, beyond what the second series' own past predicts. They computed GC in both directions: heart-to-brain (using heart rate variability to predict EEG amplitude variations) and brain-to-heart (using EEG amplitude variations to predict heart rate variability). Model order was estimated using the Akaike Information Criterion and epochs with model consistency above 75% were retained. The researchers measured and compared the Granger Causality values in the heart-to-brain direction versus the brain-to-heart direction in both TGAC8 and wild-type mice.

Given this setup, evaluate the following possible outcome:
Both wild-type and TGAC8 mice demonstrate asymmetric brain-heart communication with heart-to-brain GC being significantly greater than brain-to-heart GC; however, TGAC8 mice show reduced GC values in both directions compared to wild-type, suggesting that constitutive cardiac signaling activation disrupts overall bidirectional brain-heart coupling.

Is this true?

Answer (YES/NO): NO